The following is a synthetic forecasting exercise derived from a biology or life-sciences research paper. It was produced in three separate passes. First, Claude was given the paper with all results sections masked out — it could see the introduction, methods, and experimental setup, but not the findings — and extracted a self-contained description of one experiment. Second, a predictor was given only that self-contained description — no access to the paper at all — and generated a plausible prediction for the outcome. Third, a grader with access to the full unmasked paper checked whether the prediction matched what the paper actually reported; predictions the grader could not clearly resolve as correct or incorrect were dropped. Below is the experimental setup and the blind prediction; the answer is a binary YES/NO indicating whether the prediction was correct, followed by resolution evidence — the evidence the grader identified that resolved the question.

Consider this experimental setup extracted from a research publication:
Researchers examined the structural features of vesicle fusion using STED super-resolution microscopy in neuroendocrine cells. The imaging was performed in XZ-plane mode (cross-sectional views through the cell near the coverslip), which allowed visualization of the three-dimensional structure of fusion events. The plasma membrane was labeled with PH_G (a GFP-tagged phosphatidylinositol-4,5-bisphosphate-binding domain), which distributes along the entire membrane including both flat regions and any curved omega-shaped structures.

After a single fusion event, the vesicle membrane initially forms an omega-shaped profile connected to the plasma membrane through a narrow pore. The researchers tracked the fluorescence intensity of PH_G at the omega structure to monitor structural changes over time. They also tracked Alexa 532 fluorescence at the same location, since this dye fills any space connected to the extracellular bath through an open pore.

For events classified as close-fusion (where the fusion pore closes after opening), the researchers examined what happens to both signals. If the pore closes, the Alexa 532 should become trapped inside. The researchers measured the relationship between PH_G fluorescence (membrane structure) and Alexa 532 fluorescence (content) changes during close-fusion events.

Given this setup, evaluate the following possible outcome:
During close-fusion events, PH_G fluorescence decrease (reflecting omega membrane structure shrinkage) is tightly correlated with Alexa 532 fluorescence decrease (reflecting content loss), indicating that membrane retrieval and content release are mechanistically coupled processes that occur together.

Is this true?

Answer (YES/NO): NO